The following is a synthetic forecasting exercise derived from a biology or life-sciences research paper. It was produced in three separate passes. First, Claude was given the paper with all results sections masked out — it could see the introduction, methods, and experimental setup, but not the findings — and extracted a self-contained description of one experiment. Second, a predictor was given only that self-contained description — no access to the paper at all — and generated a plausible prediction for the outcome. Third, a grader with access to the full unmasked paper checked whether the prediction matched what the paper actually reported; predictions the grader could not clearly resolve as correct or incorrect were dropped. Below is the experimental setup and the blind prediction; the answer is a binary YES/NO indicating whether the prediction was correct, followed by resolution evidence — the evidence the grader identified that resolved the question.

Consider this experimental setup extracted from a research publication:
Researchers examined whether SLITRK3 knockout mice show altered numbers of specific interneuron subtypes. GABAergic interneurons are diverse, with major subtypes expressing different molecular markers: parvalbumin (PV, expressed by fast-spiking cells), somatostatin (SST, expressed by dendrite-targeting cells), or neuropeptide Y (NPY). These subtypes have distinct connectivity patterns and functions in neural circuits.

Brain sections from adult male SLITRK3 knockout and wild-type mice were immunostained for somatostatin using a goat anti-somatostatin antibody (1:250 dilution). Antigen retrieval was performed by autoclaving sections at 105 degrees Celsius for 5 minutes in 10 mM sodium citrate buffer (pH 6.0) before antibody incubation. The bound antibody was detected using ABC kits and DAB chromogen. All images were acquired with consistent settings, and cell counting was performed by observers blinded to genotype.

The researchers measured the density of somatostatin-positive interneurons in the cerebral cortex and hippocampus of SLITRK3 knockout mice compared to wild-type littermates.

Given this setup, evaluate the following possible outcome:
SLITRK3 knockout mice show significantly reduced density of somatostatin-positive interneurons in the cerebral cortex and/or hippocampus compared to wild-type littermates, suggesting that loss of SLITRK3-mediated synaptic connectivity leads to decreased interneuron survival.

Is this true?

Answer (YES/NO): NO